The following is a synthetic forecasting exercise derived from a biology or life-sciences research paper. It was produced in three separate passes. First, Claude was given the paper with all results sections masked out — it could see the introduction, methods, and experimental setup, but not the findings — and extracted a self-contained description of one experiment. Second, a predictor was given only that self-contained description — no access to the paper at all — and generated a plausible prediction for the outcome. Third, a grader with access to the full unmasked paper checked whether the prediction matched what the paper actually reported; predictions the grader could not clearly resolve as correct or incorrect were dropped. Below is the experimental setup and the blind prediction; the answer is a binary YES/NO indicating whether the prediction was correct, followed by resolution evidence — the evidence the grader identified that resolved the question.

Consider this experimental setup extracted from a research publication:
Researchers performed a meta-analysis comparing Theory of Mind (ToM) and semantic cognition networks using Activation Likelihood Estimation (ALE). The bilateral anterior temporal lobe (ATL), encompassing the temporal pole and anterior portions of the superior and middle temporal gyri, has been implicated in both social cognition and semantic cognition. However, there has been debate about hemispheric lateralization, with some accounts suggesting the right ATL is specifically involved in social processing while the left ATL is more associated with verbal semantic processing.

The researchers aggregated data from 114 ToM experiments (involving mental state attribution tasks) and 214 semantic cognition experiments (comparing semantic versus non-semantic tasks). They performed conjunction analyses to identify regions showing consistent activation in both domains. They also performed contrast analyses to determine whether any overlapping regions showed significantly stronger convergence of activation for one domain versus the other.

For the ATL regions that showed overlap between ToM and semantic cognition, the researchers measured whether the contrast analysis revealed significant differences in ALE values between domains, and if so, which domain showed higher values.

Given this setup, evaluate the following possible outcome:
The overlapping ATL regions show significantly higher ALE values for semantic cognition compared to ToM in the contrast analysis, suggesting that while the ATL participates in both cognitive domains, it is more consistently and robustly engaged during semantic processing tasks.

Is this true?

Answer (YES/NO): NO